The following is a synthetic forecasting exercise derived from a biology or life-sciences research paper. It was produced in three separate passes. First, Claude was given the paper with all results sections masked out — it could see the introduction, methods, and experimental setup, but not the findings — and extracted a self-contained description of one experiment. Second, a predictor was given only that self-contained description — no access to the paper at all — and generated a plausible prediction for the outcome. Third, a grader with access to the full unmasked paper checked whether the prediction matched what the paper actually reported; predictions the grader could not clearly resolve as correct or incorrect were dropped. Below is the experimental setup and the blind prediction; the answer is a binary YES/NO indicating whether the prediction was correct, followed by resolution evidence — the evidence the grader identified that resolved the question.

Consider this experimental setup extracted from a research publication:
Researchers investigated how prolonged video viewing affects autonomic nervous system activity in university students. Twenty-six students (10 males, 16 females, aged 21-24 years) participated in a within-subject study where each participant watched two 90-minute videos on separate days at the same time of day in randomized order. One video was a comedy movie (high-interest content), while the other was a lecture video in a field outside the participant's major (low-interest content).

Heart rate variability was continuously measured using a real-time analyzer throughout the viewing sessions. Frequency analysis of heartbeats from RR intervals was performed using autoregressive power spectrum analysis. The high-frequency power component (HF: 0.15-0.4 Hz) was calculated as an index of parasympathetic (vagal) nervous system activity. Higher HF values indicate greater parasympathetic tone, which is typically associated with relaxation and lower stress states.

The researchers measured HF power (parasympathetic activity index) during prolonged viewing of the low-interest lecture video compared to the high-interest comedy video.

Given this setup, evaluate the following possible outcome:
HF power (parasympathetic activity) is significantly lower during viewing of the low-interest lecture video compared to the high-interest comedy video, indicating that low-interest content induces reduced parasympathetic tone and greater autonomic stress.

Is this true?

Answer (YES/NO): NO